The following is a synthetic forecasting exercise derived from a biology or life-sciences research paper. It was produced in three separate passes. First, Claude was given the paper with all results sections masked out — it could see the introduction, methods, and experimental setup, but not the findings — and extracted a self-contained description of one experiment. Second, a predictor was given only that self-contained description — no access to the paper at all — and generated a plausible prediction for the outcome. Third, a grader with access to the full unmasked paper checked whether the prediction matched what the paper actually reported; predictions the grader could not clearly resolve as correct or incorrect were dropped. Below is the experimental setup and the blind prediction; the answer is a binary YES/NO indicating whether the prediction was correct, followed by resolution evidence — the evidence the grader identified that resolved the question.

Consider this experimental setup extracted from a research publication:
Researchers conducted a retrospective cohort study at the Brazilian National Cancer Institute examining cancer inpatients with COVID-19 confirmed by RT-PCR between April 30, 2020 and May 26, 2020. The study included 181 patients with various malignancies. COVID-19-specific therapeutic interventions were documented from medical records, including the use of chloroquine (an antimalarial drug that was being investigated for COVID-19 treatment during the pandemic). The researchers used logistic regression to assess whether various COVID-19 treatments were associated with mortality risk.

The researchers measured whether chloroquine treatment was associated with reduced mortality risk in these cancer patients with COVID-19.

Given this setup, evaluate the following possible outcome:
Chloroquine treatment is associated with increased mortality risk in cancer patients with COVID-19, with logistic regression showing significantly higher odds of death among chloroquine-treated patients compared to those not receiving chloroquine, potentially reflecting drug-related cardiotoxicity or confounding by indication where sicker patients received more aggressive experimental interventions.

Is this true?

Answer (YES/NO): NO